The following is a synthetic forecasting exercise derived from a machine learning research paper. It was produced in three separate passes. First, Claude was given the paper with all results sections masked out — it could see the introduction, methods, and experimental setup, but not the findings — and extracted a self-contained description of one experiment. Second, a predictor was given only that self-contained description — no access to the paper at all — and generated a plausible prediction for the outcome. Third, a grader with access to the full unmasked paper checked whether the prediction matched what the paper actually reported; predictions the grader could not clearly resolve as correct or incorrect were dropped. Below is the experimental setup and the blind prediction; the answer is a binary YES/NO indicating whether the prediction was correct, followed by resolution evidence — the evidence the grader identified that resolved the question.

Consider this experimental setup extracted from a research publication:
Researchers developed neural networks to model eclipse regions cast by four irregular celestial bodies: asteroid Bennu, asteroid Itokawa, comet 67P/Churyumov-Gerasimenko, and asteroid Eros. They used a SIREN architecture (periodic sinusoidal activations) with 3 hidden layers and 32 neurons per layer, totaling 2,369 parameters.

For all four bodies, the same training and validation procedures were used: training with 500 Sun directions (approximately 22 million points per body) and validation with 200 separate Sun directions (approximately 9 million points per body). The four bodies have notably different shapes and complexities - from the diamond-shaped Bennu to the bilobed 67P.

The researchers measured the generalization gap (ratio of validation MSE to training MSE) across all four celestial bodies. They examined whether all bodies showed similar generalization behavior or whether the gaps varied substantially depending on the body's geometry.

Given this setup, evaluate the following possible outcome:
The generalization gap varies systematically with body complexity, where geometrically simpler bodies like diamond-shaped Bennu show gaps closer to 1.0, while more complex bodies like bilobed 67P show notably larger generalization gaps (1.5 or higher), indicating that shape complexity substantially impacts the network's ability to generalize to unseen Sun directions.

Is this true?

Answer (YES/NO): NO